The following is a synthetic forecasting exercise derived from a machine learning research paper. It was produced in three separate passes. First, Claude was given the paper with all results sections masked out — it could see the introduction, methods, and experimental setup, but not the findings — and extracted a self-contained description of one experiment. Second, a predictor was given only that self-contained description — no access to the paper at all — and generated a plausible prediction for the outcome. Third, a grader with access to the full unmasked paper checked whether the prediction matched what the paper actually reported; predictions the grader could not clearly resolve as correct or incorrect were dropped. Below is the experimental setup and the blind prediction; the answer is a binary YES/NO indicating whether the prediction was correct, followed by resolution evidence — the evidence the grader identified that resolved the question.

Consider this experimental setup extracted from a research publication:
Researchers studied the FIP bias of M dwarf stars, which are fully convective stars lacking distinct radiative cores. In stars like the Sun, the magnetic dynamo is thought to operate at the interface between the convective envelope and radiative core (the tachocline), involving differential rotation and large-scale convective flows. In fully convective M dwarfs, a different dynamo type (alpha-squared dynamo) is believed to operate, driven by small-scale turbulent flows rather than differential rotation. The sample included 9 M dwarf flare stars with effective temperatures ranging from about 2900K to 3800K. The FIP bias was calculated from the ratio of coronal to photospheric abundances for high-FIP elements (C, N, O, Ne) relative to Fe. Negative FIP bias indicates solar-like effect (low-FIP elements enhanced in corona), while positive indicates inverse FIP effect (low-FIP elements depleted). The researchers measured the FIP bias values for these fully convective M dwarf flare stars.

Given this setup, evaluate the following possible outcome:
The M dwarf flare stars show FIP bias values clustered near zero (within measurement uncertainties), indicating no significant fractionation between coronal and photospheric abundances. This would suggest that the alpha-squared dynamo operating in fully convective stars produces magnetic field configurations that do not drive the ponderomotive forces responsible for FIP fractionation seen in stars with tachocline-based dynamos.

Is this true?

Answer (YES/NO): NO